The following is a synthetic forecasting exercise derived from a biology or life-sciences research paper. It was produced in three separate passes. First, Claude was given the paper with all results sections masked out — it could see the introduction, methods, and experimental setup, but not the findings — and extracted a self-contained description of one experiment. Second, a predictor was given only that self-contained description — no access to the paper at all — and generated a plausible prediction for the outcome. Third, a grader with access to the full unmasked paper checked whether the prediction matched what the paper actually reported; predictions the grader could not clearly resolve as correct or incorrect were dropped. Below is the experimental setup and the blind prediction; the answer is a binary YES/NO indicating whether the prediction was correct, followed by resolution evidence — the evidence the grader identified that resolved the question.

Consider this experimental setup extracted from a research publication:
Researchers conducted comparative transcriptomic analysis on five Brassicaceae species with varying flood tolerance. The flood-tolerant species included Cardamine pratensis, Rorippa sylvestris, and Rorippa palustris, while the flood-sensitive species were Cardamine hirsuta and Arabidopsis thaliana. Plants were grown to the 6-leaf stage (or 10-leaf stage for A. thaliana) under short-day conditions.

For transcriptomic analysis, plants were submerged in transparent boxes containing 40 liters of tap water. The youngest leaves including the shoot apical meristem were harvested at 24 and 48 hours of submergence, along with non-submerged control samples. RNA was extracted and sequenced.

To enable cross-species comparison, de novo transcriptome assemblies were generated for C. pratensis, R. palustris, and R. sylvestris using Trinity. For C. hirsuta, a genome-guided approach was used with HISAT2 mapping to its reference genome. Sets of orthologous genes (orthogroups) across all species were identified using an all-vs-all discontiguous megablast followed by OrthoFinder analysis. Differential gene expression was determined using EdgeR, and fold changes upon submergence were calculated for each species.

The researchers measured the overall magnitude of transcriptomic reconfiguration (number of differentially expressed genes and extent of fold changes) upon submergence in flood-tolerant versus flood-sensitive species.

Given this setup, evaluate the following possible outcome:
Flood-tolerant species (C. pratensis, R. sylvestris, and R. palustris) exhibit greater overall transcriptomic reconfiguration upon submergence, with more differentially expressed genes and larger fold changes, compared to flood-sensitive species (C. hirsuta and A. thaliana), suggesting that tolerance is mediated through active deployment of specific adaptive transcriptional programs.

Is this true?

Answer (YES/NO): NO